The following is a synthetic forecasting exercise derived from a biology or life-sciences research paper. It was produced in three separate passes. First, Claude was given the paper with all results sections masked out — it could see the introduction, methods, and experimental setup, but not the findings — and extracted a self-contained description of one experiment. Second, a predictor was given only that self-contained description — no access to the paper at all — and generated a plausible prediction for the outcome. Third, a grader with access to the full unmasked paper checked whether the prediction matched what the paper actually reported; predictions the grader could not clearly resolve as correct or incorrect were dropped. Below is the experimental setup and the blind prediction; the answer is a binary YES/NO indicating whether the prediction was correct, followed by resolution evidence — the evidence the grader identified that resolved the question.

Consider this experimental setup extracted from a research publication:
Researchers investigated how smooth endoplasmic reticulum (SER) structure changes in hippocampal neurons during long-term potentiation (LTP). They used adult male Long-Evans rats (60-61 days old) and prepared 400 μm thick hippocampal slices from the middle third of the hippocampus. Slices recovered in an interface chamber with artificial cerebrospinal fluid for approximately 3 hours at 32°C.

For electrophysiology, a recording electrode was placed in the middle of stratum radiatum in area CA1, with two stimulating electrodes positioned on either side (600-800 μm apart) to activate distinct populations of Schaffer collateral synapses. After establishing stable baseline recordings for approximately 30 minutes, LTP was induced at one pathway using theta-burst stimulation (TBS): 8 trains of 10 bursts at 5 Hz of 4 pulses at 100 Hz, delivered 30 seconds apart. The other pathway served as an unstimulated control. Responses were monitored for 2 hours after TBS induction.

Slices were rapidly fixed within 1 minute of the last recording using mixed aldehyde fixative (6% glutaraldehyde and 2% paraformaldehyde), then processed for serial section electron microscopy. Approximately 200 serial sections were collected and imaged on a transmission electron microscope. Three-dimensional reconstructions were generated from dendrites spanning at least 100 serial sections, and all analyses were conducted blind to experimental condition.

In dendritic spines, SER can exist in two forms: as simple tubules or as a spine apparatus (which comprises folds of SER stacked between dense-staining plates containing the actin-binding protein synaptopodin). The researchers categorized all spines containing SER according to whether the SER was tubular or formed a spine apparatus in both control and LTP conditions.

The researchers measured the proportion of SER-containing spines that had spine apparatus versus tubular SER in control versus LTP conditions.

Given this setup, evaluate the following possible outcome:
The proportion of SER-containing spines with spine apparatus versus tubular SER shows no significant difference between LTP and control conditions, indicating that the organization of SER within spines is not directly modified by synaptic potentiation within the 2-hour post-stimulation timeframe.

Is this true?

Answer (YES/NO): NO